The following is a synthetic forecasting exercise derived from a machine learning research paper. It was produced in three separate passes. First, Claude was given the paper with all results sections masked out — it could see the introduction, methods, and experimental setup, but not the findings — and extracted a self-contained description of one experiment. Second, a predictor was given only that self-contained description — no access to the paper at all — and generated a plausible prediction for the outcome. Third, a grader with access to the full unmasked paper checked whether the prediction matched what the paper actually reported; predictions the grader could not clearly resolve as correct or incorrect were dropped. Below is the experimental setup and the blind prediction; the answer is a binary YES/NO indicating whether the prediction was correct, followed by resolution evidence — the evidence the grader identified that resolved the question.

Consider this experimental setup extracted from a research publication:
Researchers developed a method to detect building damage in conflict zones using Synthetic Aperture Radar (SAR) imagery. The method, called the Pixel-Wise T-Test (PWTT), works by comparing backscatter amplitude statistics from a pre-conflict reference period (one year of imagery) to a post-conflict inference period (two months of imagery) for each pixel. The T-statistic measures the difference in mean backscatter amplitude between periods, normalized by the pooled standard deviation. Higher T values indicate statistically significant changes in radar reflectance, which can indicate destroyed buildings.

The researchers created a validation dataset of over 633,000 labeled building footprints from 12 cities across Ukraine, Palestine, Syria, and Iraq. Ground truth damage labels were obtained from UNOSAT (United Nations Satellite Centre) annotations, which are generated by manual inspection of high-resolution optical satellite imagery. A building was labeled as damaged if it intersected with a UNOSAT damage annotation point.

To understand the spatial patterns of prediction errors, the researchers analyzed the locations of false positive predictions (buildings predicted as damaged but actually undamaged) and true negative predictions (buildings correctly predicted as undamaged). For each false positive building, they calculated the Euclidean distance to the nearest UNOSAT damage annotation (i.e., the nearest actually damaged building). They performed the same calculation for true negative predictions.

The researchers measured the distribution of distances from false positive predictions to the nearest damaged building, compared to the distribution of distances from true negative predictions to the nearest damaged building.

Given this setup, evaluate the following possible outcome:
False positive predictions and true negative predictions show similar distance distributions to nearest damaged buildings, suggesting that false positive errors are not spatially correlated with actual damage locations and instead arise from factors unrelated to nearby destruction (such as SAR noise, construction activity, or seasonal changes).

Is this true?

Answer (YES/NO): NO